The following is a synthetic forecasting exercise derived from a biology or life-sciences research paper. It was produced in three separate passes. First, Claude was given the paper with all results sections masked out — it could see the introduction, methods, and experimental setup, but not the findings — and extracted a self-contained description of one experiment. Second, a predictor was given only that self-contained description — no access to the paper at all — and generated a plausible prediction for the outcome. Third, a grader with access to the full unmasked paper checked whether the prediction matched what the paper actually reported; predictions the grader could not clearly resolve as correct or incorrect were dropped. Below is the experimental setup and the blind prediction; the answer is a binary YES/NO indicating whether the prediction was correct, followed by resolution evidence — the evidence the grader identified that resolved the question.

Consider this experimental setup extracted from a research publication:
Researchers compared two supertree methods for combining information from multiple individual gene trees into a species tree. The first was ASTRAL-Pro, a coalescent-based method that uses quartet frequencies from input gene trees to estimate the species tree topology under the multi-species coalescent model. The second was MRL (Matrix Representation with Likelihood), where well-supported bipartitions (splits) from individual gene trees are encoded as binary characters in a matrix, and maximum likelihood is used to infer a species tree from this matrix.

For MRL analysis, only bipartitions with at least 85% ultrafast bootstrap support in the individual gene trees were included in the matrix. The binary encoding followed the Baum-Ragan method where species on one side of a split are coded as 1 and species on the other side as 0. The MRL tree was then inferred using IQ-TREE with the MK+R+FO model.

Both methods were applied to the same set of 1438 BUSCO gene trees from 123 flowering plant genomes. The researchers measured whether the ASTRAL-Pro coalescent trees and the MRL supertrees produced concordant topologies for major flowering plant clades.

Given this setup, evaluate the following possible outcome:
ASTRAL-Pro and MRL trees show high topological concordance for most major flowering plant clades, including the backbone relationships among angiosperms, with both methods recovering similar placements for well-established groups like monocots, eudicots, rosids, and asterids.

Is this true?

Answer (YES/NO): YES